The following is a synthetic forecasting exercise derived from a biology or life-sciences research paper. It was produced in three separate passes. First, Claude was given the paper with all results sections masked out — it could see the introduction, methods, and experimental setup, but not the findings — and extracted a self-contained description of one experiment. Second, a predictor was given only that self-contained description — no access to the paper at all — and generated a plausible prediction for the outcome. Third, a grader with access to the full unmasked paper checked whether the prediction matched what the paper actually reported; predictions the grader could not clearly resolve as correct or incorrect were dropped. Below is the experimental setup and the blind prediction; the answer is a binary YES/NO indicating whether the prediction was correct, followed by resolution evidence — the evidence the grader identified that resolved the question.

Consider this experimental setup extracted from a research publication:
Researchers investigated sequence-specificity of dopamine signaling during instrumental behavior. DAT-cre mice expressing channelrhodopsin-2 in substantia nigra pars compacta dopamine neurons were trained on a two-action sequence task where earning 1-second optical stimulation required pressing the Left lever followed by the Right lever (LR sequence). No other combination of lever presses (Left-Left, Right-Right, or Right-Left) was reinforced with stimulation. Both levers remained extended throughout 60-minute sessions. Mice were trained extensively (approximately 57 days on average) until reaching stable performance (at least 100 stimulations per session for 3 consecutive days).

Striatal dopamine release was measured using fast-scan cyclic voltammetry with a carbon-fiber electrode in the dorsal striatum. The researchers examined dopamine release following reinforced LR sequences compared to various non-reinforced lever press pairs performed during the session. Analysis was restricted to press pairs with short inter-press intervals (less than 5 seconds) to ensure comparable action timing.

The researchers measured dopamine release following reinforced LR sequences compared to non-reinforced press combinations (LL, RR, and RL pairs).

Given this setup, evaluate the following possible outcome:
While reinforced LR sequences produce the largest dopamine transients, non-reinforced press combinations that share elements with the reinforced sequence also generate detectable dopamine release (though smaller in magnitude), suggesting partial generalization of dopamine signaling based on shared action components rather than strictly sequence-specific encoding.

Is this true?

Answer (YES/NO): NO